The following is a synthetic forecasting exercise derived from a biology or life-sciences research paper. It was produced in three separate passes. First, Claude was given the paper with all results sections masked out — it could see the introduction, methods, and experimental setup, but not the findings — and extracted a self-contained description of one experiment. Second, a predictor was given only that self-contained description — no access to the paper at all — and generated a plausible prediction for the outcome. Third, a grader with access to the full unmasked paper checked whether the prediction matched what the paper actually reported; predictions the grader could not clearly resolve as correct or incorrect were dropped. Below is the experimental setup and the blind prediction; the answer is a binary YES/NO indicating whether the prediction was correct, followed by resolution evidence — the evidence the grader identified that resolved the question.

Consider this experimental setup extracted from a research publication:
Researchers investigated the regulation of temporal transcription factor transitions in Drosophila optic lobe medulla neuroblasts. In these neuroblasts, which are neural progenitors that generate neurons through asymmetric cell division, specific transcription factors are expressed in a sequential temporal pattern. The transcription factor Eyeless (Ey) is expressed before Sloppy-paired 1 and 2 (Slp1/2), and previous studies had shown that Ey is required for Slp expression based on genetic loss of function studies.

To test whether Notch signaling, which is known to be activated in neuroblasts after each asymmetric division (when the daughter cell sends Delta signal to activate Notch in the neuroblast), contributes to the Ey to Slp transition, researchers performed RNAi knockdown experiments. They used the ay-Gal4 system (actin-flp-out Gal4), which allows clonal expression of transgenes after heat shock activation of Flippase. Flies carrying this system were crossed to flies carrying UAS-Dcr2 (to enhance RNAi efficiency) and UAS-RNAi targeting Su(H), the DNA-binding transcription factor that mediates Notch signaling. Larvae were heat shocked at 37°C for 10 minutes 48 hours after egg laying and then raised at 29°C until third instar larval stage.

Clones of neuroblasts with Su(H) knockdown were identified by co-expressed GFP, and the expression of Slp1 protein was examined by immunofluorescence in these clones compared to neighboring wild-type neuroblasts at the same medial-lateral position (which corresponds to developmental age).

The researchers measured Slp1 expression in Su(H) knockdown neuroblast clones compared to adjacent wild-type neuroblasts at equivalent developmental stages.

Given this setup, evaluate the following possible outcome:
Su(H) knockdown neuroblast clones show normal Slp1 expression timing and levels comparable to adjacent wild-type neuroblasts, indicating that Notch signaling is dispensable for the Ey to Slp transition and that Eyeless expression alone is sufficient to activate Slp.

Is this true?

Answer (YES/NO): NO